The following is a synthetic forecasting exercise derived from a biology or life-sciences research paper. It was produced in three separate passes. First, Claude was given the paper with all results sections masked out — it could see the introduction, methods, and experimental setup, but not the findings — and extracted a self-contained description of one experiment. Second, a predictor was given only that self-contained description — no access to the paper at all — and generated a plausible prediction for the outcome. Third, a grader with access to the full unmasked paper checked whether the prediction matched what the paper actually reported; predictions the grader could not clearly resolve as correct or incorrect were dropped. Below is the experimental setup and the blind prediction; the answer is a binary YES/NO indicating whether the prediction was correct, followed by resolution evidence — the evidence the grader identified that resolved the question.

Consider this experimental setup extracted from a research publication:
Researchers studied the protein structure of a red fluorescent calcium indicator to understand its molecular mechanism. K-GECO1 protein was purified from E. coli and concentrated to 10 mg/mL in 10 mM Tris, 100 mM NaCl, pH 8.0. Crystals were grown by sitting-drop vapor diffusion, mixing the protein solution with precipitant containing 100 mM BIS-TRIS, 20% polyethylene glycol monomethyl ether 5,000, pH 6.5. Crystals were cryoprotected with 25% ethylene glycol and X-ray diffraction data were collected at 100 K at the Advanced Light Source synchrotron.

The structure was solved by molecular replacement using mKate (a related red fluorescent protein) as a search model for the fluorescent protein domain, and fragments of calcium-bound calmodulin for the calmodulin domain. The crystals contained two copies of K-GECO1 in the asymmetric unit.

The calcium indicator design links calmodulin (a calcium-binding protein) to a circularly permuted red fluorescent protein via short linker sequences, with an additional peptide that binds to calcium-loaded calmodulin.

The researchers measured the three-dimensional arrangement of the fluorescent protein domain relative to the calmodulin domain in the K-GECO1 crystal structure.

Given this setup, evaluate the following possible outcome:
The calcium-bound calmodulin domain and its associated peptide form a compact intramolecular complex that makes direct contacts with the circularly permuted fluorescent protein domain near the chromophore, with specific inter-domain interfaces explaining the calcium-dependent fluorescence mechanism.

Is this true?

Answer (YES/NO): NO